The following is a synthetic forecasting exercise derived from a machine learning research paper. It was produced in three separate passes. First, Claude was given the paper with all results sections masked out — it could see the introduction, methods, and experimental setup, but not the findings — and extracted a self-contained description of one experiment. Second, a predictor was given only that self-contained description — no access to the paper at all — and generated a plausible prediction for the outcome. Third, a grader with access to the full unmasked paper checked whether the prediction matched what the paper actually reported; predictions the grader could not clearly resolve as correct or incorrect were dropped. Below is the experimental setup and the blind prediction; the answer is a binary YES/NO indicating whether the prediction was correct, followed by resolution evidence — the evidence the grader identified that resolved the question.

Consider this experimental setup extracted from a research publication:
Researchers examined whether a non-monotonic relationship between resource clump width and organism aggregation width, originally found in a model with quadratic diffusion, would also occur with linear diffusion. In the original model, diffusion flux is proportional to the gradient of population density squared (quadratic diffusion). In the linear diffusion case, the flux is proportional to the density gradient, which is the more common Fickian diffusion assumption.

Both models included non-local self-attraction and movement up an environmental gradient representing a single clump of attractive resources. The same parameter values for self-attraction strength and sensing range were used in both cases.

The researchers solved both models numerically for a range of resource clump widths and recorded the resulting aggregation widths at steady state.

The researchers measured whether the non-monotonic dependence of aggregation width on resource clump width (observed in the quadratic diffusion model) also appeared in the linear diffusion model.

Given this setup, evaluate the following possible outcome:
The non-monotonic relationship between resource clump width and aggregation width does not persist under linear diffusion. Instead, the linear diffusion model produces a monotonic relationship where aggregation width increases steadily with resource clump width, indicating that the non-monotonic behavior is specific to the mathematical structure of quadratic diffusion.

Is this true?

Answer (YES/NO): NO